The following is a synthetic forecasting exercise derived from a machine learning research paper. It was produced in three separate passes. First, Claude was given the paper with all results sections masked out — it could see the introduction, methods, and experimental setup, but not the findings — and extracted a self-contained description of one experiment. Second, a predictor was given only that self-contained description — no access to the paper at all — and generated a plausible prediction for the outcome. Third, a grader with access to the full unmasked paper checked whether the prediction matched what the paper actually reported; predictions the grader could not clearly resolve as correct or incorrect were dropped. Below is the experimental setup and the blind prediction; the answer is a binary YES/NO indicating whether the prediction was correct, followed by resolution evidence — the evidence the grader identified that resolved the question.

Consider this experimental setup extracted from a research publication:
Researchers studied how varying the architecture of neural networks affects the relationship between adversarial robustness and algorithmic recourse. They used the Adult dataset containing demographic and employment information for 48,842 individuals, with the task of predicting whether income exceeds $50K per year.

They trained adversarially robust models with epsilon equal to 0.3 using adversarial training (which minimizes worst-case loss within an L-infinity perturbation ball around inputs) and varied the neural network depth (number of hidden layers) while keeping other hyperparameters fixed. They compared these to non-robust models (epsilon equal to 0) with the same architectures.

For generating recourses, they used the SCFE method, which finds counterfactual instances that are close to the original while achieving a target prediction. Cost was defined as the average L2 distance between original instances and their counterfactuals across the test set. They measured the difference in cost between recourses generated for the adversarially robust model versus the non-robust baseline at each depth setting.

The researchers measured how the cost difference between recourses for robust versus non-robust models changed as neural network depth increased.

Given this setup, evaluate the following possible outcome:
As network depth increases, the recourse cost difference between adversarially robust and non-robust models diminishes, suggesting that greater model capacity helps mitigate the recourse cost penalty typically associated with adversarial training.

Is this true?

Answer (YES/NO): NO